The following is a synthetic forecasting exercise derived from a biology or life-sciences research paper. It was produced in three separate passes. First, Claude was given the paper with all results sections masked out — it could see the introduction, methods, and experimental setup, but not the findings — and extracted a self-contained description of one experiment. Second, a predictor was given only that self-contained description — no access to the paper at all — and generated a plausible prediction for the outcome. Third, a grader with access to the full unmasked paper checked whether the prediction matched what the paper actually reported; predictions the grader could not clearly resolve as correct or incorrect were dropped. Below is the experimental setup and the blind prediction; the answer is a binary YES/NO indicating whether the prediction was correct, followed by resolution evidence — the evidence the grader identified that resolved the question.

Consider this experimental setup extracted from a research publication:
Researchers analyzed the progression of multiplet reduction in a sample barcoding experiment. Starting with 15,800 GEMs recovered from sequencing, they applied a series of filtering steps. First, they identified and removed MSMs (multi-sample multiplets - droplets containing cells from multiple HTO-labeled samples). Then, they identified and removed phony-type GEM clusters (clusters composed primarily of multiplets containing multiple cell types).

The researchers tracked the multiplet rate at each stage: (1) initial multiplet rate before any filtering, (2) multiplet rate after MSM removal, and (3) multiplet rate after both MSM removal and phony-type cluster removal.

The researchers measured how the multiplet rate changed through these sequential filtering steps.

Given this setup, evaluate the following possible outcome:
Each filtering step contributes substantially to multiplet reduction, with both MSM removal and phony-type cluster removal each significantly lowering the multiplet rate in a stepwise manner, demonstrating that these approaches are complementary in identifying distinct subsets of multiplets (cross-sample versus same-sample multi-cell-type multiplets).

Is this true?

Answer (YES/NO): YES